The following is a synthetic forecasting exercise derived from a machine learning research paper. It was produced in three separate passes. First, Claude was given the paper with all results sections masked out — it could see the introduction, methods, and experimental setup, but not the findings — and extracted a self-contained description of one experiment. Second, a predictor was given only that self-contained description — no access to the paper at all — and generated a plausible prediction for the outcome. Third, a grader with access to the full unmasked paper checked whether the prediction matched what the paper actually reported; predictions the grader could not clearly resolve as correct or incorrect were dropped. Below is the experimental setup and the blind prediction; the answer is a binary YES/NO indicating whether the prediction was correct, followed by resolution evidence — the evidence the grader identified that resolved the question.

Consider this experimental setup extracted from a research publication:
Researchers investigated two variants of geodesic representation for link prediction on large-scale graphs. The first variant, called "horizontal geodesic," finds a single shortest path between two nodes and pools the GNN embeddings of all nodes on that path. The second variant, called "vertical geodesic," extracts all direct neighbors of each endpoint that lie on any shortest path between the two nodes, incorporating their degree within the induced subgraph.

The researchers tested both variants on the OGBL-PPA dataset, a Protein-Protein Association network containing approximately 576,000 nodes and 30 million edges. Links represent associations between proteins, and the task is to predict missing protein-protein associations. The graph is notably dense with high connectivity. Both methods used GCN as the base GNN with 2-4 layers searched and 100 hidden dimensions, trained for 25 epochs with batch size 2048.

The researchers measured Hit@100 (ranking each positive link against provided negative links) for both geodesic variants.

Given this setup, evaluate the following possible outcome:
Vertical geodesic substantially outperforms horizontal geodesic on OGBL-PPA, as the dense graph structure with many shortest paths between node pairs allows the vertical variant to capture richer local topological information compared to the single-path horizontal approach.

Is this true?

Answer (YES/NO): YES